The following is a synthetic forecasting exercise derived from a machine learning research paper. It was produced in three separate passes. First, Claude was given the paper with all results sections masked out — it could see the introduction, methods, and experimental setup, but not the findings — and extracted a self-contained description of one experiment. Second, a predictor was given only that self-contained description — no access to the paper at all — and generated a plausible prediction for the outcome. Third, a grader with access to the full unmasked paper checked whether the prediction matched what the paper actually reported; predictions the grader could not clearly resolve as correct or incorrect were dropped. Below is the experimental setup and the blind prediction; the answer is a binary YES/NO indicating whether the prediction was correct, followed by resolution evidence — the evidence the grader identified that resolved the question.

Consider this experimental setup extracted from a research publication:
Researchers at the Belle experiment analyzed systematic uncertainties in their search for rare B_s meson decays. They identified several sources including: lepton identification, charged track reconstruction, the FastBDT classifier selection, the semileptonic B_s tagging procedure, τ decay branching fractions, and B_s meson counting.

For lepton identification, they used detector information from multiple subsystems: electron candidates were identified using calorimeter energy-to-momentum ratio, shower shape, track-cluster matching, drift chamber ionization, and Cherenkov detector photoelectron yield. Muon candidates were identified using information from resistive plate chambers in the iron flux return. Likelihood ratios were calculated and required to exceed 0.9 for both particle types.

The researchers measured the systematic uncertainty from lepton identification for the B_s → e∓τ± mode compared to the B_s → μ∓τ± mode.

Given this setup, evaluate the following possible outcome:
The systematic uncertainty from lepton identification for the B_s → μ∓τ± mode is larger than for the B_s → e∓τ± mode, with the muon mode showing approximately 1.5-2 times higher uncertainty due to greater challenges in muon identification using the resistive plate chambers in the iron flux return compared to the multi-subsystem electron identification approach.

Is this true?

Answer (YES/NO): NO